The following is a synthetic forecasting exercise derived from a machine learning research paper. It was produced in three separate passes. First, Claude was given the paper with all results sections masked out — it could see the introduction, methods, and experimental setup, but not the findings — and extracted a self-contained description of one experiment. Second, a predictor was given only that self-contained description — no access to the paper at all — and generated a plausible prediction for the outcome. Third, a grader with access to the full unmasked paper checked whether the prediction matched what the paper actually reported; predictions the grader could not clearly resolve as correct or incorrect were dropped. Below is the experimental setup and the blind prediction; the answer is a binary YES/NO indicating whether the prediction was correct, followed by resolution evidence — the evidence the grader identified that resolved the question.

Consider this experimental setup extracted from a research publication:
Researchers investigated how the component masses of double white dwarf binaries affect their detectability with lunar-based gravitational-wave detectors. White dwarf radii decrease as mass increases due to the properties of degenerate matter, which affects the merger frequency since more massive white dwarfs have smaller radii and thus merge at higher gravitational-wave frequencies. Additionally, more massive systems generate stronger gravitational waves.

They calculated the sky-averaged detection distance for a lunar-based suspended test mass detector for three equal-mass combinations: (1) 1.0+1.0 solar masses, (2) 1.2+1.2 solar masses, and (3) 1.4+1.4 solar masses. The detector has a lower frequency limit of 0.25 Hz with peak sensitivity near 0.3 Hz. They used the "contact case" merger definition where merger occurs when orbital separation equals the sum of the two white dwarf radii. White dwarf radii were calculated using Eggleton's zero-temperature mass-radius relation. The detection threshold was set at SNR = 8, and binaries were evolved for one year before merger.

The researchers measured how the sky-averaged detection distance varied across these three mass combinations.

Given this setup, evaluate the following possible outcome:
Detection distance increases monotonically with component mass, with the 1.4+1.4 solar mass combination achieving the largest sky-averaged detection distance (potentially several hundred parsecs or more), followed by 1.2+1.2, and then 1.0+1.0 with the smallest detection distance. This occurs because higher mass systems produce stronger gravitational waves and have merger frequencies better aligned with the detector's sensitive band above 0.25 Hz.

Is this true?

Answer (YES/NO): YES